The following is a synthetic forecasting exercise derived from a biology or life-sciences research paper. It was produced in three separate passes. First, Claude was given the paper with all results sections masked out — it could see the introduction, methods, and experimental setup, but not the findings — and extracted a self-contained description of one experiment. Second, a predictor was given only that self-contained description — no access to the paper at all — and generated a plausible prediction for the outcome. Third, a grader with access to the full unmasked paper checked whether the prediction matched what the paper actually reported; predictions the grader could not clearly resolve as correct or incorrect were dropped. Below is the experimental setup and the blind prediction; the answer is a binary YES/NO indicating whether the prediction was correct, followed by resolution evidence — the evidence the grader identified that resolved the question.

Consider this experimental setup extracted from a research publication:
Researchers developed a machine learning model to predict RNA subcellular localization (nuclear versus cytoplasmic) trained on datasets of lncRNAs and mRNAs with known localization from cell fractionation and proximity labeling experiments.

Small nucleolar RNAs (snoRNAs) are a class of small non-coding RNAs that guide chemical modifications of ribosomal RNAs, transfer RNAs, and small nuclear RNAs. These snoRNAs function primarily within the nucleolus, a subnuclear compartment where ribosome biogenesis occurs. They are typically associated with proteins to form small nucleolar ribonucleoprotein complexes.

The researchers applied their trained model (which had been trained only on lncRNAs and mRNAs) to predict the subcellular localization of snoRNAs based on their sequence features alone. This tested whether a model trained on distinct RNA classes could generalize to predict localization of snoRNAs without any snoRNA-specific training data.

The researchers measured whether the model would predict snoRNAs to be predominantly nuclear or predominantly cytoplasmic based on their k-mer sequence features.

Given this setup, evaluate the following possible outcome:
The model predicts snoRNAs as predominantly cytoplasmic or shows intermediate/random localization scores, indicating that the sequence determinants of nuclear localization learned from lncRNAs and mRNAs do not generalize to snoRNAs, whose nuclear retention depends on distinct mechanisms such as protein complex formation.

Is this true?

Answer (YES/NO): NO